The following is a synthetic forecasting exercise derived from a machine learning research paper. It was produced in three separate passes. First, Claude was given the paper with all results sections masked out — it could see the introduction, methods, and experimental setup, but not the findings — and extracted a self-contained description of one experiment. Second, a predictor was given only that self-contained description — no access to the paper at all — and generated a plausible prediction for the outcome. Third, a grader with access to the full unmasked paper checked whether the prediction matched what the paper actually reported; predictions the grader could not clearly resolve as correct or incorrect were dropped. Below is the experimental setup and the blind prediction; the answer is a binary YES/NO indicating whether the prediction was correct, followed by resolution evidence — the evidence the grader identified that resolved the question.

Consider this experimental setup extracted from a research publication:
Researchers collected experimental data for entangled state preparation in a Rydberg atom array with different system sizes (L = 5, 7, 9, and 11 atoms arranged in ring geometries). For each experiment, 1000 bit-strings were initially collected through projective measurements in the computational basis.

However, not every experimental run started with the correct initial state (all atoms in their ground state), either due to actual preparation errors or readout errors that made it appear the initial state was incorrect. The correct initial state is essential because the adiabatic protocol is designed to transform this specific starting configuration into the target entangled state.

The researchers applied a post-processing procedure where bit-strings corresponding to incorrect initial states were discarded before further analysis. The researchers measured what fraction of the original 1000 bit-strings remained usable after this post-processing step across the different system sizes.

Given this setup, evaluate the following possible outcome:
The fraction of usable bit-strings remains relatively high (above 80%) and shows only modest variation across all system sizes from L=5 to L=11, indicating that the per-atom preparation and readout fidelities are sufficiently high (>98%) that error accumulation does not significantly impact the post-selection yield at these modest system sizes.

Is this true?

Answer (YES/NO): YES